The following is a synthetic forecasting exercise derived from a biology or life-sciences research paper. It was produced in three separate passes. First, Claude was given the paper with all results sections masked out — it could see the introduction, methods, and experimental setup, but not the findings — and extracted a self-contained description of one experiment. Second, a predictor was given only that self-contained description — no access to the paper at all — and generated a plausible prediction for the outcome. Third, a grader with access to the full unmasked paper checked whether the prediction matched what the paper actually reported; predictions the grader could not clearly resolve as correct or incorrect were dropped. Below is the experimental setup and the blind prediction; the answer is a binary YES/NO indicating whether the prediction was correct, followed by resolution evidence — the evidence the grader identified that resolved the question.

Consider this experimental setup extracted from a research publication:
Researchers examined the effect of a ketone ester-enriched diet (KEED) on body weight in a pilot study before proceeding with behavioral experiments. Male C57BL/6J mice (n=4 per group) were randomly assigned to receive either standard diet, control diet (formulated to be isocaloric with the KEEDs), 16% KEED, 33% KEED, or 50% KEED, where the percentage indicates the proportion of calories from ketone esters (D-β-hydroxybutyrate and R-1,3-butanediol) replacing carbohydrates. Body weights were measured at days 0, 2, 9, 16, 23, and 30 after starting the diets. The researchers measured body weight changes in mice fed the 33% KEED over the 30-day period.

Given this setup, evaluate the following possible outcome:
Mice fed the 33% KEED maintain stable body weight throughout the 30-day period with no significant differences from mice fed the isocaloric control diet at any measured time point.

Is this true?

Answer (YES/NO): NO